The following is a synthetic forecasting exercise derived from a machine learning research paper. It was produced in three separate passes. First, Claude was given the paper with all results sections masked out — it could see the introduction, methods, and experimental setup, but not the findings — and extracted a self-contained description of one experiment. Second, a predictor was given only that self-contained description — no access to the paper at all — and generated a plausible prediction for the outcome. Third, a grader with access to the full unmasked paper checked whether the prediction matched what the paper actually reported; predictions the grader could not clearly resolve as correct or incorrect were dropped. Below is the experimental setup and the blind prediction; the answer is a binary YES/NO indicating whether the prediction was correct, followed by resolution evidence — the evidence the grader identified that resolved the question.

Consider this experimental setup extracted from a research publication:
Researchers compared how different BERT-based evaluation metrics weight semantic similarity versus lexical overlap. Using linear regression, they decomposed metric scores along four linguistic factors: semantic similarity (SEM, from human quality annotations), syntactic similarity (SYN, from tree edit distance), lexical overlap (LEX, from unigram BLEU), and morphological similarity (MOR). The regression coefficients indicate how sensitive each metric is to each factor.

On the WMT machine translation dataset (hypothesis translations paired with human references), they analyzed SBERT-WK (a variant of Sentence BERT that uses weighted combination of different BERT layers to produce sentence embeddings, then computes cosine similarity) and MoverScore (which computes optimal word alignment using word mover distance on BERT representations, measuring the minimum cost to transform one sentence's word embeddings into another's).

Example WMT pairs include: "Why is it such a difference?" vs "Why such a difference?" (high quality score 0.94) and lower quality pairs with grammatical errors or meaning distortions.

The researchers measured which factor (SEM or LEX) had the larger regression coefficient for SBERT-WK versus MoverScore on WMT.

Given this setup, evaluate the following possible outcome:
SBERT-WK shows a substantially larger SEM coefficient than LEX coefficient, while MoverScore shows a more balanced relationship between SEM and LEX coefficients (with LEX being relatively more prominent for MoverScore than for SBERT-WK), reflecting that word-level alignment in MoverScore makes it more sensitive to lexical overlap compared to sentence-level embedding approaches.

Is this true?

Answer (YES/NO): NO